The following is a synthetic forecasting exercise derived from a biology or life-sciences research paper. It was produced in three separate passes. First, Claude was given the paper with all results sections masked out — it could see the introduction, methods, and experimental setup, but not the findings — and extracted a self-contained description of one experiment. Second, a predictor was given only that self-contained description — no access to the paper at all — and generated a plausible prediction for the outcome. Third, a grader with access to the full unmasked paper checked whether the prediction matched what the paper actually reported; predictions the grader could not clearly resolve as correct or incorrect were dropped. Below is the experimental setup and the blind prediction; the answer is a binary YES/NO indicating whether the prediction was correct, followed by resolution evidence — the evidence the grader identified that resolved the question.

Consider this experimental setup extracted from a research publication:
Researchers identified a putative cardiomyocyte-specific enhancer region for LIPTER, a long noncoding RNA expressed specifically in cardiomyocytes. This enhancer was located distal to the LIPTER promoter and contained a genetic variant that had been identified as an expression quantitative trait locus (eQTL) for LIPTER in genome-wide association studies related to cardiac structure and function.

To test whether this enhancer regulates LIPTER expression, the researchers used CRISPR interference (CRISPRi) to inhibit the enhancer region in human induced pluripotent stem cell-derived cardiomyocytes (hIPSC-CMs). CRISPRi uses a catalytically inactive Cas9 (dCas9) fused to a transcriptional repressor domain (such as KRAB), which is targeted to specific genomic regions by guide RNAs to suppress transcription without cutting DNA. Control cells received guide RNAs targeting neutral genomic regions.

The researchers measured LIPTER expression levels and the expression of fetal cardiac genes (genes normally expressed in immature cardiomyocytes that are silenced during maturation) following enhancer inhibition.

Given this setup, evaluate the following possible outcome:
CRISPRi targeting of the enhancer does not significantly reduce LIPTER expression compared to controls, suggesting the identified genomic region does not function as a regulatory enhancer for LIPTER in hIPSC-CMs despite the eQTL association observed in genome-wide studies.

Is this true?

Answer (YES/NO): NO